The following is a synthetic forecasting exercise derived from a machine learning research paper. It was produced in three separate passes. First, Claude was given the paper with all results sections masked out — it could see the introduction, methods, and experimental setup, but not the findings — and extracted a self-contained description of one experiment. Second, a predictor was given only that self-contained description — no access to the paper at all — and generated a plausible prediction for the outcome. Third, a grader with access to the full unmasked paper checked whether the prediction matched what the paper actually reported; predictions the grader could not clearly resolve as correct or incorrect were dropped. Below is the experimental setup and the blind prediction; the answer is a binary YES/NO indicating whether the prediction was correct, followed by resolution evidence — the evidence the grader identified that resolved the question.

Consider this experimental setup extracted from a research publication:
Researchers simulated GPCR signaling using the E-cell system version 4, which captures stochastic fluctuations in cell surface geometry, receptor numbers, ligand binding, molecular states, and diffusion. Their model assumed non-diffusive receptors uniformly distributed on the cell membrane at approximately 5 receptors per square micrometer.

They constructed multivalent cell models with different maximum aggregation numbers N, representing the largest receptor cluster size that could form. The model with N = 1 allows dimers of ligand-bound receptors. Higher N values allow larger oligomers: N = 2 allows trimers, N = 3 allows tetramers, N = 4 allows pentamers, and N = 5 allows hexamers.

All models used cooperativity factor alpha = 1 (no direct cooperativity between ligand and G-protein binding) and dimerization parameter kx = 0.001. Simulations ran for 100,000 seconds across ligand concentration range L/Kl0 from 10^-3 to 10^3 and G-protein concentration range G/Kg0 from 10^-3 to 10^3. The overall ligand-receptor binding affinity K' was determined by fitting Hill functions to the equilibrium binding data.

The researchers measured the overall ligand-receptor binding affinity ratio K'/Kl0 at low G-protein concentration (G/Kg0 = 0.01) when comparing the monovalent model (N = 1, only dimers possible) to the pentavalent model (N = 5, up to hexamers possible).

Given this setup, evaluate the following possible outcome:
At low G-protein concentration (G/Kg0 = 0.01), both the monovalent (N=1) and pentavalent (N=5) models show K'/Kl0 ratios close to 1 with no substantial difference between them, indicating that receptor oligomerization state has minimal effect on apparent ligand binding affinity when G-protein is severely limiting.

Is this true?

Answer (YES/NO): NO